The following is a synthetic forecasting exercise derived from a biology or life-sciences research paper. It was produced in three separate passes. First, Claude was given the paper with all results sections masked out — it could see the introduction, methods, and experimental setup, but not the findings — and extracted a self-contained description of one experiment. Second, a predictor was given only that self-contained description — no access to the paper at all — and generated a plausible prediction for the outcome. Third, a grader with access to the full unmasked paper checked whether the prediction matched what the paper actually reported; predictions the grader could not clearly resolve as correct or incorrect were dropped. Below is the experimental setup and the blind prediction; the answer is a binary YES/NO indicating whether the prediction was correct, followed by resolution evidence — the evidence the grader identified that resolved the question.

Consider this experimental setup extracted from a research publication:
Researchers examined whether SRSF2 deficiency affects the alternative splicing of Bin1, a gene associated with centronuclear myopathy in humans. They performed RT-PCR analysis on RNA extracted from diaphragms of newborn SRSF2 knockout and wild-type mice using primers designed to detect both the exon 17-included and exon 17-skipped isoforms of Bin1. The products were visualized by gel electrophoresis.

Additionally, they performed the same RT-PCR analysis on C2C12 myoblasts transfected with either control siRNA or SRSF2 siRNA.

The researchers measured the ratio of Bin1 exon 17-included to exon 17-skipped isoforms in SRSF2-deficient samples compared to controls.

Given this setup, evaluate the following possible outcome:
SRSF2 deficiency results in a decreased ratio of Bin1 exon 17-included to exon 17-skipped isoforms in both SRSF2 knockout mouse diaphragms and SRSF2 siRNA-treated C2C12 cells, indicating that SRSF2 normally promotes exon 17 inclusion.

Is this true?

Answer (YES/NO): YES